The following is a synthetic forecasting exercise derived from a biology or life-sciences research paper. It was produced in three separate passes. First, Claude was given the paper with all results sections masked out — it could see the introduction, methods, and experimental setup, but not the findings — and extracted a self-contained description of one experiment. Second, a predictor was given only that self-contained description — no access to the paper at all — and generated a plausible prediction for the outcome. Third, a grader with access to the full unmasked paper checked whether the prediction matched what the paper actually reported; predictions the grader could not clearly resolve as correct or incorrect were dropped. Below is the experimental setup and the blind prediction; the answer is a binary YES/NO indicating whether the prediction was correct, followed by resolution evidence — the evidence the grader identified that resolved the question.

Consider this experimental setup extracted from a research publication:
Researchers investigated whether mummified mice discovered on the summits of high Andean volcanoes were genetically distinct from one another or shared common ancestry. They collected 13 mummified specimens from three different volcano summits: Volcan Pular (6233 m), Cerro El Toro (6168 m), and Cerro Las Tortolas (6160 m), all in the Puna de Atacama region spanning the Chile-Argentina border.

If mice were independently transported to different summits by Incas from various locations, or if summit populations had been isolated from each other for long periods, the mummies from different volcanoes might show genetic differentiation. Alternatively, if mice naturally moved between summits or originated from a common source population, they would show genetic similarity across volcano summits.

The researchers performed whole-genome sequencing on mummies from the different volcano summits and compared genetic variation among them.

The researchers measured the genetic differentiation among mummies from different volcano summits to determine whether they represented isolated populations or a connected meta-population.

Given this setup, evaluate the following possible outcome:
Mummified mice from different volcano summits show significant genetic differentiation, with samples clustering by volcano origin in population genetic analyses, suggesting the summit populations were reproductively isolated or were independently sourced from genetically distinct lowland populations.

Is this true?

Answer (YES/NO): NO